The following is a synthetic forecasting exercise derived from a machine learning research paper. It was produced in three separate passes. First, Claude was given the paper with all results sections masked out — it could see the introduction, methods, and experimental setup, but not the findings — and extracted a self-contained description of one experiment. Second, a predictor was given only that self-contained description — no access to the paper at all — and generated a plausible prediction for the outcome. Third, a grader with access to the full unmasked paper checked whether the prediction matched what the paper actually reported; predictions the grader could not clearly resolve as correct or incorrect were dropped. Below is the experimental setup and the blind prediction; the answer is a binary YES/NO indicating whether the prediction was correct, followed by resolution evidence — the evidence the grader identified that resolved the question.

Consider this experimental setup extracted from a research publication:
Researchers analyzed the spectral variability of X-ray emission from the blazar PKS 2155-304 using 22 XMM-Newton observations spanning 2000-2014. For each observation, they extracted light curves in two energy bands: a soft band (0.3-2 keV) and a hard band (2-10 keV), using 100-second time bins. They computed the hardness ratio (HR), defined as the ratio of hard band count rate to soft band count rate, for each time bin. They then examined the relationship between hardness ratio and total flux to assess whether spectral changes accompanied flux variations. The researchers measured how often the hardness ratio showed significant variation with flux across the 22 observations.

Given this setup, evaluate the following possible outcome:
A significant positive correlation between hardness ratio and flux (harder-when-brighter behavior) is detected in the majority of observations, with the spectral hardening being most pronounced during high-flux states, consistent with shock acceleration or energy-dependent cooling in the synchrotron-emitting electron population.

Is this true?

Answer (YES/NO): NO